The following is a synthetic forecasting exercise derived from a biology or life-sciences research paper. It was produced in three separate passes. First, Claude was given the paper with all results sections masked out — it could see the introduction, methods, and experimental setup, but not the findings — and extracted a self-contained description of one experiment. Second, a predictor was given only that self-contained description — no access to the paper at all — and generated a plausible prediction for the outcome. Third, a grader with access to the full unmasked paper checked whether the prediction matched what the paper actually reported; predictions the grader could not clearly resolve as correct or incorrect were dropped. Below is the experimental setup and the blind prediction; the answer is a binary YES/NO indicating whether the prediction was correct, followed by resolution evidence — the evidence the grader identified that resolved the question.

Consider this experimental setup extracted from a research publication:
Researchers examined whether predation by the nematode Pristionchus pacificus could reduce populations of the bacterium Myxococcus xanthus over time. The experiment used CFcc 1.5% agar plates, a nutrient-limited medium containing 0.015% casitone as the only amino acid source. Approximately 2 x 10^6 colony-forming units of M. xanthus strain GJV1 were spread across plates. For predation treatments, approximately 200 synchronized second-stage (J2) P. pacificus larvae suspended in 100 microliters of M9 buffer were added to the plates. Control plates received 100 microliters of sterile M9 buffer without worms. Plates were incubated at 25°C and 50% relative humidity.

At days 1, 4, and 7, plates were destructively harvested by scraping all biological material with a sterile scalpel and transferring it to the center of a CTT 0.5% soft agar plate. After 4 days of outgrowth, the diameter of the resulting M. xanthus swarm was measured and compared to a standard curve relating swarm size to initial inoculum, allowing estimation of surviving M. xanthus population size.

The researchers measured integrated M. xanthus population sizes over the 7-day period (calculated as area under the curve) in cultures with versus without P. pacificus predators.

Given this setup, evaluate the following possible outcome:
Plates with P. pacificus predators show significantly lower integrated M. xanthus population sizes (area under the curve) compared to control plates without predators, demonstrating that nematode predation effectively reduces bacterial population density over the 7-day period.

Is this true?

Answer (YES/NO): YES